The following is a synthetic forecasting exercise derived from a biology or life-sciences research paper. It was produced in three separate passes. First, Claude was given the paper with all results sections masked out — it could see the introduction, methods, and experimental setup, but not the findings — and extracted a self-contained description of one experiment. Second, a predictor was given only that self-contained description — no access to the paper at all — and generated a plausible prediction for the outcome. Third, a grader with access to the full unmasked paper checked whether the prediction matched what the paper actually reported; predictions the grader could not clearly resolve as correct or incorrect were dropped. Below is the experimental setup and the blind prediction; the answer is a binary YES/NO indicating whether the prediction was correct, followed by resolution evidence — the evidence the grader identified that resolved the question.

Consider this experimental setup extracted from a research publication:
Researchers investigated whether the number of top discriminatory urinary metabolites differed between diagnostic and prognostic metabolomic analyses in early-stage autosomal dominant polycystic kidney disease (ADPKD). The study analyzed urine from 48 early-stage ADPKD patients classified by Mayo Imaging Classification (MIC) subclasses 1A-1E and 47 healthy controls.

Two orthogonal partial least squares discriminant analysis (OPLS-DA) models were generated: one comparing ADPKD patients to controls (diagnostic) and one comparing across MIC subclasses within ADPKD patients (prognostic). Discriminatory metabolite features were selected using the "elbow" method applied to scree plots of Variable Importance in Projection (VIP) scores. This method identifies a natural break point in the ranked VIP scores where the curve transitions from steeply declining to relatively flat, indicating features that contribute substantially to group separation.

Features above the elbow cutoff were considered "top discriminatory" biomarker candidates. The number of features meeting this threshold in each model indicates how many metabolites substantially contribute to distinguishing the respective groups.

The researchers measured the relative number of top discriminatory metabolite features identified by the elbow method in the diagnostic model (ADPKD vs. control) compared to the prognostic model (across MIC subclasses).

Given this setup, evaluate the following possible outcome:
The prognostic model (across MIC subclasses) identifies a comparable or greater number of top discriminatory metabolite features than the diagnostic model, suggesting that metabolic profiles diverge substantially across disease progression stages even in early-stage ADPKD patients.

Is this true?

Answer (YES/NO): YES